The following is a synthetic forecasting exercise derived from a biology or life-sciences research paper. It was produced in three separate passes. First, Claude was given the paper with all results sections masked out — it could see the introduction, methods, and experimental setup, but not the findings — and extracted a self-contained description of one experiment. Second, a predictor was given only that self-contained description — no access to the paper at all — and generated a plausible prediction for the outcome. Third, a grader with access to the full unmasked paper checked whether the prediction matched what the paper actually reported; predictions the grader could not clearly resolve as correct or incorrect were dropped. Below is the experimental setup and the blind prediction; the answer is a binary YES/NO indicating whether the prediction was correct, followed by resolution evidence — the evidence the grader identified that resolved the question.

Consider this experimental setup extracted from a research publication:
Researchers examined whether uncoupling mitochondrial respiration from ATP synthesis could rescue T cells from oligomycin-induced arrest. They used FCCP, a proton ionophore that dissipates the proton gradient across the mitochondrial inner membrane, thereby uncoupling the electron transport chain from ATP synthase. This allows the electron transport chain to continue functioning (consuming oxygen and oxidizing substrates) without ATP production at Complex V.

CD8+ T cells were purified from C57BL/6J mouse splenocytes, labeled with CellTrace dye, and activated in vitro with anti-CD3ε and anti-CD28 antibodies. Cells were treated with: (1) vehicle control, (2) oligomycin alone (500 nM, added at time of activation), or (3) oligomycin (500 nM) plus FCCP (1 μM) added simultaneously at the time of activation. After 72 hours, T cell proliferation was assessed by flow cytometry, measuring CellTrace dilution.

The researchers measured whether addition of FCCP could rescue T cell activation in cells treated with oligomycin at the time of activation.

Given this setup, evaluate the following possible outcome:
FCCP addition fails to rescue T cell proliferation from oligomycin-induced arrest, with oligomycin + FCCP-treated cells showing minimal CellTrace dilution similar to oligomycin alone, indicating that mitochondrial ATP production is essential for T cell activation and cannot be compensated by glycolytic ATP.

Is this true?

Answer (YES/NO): NO